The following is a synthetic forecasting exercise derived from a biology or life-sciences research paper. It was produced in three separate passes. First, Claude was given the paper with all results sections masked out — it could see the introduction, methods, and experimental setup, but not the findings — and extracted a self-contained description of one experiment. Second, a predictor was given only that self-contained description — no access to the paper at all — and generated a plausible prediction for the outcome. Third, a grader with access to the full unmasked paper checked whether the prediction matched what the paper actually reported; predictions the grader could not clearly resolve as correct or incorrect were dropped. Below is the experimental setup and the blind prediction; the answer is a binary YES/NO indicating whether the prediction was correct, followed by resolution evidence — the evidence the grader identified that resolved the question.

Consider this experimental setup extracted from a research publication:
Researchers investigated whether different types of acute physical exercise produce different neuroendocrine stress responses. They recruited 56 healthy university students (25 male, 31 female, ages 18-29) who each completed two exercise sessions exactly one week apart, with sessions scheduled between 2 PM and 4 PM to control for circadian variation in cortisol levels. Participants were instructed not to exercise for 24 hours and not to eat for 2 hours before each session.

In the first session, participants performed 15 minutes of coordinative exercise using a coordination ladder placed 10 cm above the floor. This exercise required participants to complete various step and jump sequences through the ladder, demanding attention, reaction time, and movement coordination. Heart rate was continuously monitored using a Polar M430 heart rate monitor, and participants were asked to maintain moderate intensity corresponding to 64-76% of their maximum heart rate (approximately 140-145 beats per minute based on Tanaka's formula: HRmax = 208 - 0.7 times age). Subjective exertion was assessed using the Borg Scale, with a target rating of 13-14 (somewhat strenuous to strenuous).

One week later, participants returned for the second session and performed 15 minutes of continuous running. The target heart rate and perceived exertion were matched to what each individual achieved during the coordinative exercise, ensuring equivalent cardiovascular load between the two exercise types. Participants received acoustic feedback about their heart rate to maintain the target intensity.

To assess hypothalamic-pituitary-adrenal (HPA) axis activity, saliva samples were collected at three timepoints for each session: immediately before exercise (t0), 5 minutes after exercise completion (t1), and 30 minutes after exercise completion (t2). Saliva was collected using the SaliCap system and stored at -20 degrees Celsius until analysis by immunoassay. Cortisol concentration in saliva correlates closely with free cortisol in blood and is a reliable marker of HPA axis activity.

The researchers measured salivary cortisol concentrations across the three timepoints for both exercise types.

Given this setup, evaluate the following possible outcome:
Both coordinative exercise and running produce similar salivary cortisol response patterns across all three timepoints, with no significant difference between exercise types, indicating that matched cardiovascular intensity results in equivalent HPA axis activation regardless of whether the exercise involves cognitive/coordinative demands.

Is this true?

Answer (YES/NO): NO